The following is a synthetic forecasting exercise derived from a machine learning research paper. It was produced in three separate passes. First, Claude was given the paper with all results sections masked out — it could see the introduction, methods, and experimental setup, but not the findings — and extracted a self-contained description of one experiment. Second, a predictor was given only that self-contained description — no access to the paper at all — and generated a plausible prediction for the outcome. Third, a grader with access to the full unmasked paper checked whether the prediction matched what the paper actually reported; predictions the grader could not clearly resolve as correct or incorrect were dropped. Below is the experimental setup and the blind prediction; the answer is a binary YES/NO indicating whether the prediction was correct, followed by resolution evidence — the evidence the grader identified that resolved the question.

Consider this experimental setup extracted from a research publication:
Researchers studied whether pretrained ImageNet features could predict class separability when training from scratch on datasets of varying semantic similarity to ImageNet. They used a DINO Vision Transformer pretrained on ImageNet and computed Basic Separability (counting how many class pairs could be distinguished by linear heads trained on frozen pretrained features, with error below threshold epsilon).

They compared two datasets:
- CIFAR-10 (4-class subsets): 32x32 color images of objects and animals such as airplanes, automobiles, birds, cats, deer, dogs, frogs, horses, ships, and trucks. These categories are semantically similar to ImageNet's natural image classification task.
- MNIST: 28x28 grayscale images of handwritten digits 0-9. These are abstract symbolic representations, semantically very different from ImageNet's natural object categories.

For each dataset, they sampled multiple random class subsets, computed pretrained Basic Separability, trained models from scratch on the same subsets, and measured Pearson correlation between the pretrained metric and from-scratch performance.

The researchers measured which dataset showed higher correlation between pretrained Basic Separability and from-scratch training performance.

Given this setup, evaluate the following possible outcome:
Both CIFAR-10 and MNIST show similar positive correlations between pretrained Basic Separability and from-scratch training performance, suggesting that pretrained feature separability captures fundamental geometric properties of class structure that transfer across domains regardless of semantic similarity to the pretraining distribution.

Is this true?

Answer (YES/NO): NO